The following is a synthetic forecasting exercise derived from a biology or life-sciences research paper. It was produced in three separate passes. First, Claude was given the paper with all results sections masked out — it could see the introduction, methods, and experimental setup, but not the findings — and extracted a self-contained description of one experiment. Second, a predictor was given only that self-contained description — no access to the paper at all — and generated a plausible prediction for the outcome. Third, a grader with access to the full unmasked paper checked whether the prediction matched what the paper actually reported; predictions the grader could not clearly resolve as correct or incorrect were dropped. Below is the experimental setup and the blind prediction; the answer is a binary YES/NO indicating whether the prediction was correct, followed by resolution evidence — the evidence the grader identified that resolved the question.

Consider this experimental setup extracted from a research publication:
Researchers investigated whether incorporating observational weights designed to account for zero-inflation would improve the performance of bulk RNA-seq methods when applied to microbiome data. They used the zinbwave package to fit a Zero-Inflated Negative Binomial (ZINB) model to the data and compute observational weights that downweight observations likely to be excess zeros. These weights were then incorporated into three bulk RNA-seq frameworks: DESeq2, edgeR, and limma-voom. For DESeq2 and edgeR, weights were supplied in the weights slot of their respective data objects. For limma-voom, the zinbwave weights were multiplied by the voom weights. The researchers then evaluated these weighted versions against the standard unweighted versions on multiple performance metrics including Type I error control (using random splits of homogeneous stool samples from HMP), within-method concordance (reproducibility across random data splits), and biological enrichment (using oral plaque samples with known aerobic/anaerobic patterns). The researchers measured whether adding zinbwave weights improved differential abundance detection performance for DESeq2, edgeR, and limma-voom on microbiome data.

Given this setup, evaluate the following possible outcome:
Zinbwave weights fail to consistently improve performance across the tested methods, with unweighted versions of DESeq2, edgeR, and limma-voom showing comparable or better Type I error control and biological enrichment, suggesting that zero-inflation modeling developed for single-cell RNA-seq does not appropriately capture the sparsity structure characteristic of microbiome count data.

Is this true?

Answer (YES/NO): NO